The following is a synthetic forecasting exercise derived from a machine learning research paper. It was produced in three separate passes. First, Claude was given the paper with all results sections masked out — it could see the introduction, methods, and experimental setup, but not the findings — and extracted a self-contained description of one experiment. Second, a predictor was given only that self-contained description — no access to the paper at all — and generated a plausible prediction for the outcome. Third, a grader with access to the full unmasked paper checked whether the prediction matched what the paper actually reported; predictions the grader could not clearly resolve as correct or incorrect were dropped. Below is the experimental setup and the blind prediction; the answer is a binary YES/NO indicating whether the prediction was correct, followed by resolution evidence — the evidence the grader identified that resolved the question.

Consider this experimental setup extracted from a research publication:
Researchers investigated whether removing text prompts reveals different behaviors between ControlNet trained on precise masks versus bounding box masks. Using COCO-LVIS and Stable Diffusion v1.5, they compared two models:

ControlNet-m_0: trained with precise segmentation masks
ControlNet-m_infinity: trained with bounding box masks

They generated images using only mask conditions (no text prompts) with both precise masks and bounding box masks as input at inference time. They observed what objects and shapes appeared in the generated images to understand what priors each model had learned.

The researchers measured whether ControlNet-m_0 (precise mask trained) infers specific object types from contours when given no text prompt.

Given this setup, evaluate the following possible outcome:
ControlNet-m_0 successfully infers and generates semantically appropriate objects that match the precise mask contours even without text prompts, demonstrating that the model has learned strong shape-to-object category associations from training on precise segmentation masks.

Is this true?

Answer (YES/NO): YES